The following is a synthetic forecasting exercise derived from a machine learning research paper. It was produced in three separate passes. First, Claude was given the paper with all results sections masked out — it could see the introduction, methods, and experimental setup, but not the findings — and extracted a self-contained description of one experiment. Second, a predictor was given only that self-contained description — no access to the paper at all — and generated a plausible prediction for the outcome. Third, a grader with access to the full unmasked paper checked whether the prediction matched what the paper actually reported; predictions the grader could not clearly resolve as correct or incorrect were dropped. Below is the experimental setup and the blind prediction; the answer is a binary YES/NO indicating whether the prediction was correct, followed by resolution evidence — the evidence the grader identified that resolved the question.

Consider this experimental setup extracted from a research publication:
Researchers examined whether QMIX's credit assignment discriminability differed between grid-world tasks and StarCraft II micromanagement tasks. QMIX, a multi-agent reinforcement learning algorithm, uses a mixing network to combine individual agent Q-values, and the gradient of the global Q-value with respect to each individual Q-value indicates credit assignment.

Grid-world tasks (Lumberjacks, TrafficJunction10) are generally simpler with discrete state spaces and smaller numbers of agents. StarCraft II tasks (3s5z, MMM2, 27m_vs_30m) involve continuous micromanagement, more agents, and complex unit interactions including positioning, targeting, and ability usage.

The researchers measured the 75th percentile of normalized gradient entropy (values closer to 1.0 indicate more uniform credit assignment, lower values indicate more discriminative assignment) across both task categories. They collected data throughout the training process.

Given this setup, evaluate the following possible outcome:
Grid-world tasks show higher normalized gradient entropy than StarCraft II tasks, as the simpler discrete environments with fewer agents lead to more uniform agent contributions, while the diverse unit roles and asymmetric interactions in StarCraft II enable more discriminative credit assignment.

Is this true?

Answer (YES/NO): NO